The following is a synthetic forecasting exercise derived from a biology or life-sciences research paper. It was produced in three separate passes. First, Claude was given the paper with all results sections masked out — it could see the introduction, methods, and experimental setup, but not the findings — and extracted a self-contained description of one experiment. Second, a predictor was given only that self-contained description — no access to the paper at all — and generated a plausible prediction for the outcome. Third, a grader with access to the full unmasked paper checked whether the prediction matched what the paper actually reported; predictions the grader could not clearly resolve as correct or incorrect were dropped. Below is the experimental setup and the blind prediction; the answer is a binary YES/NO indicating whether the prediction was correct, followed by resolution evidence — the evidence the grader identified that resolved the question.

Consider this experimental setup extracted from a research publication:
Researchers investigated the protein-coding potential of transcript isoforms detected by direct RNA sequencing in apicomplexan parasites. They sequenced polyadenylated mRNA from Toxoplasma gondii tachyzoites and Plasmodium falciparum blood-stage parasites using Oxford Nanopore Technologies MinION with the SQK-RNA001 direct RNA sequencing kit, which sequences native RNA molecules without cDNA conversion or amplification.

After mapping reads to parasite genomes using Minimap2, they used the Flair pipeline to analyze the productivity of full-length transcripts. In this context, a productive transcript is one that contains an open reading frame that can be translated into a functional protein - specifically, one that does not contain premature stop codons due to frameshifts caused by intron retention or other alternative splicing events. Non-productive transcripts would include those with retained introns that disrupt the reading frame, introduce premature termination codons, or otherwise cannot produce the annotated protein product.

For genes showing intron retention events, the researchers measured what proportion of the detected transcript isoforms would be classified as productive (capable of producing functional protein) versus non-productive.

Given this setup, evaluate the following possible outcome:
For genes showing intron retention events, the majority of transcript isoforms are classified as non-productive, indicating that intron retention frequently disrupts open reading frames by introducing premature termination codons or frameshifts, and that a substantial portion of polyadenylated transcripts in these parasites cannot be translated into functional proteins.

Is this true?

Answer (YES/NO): YES